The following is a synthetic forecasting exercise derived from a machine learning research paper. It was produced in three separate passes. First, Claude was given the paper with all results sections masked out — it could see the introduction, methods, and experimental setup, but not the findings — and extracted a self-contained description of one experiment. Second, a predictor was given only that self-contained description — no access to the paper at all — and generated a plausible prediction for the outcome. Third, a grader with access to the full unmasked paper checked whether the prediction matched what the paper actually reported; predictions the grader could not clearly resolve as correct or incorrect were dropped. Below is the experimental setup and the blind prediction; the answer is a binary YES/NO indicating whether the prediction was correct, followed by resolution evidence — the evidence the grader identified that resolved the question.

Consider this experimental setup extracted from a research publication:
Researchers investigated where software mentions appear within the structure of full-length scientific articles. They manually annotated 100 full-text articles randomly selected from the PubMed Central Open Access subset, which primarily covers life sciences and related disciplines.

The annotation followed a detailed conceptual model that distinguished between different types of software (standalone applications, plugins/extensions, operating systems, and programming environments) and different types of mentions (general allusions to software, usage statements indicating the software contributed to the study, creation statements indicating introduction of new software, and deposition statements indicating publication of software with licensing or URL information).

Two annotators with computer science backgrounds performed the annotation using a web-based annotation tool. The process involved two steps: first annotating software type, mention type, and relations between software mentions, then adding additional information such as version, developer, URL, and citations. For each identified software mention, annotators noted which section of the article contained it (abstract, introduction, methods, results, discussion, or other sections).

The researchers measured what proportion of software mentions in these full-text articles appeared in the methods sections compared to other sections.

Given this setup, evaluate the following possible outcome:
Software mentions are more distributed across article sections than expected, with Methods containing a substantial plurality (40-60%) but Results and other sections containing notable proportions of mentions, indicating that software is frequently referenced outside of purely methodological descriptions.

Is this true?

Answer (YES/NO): NO